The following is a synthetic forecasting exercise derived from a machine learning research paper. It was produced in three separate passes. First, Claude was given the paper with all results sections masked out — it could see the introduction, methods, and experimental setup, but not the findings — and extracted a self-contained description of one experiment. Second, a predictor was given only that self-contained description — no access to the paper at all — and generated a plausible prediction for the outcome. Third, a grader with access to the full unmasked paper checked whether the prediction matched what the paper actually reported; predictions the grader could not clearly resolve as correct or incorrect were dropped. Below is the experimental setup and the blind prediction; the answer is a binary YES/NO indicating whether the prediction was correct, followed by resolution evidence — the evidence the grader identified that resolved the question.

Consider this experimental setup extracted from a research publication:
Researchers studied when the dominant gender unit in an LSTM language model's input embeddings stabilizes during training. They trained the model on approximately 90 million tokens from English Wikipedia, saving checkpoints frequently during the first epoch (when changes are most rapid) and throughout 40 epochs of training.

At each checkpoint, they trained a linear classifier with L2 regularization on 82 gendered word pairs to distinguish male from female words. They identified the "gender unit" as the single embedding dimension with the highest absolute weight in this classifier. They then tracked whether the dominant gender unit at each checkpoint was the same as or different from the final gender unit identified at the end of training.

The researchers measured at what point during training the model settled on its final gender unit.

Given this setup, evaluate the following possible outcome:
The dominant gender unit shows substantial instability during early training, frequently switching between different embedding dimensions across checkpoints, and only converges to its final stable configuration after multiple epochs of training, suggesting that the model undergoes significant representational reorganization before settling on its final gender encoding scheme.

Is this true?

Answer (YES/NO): NO